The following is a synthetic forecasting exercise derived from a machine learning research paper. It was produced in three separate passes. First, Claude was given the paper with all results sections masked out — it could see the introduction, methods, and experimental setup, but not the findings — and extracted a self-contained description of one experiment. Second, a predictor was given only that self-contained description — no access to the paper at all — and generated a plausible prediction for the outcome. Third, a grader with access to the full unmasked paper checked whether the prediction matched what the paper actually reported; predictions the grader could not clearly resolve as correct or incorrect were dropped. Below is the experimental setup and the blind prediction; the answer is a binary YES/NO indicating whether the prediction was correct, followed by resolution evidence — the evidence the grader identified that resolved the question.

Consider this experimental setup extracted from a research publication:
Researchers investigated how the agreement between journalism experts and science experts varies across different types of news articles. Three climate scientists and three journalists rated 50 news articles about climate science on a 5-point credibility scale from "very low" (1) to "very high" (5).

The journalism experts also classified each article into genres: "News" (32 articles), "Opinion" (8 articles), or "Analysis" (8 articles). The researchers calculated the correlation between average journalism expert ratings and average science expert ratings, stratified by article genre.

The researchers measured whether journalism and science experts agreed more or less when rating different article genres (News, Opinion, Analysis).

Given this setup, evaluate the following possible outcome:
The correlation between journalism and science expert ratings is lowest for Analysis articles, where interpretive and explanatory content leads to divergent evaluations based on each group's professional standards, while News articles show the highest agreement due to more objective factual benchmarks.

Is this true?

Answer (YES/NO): NO